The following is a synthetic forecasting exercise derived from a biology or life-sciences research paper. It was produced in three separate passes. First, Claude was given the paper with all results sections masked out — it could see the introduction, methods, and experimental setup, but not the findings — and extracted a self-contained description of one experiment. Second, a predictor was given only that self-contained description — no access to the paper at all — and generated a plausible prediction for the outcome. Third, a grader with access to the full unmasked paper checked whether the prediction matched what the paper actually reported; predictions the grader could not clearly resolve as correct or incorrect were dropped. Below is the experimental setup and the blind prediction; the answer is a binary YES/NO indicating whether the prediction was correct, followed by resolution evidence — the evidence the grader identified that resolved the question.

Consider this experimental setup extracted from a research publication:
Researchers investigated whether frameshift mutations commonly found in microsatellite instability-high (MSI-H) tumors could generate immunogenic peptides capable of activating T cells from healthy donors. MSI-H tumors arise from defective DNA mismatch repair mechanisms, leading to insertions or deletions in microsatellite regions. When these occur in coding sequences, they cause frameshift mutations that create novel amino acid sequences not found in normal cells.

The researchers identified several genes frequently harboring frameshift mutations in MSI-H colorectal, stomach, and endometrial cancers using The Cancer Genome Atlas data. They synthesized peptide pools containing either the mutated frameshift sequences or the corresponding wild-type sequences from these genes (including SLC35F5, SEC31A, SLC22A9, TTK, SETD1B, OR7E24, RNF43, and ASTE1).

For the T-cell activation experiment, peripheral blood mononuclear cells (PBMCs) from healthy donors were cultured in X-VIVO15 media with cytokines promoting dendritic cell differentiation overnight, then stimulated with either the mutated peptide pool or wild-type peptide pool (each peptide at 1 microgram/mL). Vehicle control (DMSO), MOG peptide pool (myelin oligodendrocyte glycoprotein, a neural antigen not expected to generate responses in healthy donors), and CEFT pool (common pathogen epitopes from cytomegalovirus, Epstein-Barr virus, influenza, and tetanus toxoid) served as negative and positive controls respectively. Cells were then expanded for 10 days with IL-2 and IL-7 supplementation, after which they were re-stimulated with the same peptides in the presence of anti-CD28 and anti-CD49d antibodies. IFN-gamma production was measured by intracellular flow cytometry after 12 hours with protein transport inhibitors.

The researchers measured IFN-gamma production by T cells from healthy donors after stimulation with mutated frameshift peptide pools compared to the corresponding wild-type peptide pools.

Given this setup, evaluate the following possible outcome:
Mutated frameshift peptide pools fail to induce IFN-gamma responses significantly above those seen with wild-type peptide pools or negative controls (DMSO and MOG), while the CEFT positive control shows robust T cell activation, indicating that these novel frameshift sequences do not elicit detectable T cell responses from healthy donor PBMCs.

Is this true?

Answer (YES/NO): NO